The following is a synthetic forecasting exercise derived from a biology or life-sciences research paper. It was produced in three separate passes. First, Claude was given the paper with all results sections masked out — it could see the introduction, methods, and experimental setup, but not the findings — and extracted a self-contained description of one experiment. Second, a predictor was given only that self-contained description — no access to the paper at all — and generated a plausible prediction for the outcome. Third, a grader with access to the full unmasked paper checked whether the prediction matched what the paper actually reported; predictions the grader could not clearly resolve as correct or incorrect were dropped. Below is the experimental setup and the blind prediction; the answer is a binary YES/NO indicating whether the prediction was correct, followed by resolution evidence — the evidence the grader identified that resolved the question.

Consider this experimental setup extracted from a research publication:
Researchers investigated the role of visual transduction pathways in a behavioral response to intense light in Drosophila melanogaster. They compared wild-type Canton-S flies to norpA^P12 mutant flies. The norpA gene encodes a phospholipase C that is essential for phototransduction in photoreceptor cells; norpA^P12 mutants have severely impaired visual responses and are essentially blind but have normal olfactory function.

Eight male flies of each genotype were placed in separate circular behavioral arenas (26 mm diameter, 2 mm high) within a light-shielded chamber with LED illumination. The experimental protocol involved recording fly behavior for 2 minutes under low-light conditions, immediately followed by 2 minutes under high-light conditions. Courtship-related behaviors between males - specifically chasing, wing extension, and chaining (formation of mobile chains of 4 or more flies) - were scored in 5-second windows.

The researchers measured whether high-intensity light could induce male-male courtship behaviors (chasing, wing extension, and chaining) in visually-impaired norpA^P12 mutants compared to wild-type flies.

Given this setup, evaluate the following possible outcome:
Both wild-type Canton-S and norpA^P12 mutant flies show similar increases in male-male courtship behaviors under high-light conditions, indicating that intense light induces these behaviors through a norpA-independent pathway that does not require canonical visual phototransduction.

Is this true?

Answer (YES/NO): NO